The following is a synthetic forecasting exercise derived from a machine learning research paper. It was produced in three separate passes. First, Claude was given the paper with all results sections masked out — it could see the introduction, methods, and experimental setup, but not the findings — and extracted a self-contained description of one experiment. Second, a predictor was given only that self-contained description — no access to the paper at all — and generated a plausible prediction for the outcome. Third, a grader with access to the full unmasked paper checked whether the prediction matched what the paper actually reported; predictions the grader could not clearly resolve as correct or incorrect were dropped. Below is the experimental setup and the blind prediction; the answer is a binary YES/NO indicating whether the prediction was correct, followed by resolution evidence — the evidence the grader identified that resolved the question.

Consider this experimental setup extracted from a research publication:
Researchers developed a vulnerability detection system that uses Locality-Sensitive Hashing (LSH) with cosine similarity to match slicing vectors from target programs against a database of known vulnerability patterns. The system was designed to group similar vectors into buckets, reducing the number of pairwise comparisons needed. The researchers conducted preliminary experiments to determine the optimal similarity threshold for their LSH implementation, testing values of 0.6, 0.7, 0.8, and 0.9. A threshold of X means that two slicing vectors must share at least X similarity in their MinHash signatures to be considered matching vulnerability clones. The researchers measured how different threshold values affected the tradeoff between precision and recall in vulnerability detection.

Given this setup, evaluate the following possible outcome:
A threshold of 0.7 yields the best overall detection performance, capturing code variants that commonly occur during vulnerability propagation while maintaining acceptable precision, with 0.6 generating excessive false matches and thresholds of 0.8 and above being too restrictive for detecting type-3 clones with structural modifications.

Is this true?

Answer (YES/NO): NO